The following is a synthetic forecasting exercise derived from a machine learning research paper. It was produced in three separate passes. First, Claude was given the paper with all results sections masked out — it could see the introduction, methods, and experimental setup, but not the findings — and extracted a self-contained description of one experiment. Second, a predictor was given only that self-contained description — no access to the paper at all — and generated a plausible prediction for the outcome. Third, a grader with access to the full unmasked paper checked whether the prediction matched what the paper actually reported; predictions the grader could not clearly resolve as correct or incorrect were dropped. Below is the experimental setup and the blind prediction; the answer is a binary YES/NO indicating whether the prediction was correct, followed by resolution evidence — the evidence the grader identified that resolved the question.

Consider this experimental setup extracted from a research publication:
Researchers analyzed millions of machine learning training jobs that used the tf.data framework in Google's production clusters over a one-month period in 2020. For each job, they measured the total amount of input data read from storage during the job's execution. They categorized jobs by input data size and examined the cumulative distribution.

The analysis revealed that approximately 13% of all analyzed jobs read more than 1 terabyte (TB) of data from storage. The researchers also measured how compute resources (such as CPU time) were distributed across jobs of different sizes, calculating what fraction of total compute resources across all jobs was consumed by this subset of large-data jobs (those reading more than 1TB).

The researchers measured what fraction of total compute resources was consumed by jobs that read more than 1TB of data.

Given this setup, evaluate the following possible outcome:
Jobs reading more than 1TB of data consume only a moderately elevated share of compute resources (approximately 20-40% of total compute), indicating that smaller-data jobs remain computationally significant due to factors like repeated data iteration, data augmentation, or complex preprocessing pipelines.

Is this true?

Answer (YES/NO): NO